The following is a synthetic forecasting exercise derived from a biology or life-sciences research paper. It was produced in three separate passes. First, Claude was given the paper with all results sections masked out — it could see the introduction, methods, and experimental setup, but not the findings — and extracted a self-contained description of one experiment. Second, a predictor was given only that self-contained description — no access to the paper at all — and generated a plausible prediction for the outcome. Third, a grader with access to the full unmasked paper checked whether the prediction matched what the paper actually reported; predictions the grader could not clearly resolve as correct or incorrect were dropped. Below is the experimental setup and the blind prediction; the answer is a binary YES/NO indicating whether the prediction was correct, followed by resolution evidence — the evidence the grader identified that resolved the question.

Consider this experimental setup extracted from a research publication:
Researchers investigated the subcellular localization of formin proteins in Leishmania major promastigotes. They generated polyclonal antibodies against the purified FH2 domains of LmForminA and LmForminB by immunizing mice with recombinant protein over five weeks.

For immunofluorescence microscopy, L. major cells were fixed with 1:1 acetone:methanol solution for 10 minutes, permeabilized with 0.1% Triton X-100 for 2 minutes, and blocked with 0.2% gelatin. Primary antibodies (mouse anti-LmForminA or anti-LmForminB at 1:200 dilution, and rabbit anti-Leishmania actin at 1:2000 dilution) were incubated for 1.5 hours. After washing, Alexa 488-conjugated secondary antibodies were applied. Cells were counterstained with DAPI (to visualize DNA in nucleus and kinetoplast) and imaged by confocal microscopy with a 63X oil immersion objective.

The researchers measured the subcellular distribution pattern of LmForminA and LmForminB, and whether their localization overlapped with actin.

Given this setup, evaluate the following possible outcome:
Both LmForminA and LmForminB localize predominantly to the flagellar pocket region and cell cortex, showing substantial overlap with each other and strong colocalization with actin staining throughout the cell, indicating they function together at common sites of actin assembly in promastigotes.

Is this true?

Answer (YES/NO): NO